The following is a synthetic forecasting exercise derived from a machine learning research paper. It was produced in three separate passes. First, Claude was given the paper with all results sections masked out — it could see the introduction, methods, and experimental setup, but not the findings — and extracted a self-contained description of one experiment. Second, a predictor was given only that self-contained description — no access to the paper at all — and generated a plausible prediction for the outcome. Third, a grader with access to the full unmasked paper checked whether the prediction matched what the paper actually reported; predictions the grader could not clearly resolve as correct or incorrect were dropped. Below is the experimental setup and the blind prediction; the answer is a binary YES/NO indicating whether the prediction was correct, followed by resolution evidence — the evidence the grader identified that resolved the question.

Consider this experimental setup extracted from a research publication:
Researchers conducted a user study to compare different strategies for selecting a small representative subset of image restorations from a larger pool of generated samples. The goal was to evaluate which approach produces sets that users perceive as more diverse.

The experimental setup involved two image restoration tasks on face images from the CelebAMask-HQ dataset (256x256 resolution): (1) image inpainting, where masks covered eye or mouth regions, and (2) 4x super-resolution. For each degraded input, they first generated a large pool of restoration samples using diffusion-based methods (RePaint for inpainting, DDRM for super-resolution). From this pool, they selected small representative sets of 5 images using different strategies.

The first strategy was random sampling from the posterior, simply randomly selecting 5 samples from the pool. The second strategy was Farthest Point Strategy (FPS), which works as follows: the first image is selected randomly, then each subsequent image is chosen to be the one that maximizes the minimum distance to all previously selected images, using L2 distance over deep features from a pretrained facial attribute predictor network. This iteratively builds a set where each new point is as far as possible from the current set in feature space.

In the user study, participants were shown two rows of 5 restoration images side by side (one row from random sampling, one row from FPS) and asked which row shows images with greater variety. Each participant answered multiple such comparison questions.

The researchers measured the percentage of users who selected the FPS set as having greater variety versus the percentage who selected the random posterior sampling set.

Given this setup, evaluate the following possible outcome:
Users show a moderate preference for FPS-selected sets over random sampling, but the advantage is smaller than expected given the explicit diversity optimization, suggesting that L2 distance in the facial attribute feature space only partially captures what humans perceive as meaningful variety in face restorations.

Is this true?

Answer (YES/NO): NO